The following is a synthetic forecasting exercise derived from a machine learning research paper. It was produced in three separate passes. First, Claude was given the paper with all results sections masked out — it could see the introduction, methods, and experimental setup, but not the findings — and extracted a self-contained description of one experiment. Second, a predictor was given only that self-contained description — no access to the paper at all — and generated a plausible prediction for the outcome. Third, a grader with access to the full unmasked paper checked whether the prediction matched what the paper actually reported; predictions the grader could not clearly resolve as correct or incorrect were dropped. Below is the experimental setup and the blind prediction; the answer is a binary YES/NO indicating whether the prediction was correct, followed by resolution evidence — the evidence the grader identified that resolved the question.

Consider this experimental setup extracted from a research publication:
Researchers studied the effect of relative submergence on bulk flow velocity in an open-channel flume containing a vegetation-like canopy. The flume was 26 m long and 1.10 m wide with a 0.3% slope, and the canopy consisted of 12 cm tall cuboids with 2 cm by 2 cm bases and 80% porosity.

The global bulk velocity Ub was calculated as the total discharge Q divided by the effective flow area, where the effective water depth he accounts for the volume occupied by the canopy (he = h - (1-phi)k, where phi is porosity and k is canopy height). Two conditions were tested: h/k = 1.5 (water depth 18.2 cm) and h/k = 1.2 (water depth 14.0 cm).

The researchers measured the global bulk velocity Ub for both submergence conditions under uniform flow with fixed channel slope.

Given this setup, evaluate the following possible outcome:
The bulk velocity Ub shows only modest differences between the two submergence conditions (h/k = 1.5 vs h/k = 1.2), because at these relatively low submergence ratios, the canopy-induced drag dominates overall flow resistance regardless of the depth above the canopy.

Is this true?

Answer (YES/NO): NO